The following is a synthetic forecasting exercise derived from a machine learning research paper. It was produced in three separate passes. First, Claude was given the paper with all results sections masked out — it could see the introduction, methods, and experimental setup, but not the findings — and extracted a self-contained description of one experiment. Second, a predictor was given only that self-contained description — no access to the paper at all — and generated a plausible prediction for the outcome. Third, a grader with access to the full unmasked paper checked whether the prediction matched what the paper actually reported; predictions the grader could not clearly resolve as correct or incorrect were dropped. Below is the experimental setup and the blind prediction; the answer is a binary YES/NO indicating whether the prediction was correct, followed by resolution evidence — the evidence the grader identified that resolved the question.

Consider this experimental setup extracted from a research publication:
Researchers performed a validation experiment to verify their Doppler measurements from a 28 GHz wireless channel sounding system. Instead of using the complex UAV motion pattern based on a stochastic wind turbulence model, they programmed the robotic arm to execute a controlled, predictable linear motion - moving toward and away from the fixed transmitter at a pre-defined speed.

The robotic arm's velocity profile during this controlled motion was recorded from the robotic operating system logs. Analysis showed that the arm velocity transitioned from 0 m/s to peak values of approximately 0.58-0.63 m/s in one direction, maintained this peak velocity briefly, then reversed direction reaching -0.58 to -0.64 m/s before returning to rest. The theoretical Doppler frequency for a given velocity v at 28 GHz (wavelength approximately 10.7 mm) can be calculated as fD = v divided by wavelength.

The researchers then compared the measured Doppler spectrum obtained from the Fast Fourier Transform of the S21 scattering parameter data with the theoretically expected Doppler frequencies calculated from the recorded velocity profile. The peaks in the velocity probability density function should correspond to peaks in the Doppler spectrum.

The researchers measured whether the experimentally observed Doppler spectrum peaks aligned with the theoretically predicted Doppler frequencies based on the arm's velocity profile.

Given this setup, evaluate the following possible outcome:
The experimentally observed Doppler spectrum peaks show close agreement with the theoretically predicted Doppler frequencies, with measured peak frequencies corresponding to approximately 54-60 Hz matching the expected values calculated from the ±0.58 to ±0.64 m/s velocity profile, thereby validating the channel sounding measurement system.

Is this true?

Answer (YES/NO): YES